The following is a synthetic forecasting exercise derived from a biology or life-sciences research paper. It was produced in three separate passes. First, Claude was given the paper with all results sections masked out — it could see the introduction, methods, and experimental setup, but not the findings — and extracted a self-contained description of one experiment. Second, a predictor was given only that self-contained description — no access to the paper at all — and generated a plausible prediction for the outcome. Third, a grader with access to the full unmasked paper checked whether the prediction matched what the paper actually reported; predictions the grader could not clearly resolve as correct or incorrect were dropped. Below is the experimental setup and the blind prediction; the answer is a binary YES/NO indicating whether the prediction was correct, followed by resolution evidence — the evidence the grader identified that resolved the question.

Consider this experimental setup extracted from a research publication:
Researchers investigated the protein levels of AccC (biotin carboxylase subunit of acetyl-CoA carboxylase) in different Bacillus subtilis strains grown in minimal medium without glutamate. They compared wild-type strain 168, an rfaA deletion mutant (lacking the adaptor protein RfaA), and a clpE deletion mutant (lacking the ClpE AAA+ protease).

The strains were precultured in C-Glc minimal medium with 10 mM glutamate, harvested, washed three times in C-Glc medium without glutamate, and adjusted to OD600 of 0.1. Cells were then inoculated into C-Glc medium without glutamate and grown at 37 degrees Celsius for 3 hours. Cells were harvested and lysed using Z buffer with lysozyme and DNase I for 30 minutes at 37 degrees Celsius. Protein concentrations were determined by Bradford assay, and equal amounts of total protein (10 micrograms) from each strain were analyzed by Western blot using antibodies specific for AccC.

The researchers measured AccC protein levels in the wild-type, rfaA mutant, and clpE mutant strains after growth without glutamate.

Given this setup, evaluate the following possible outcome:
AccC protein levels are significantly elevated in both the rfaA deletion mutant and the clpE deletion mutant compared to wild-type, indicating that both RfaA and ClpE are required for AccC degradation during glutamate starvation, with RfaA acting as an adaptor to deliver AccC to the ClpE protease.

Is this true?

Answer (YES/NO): YES